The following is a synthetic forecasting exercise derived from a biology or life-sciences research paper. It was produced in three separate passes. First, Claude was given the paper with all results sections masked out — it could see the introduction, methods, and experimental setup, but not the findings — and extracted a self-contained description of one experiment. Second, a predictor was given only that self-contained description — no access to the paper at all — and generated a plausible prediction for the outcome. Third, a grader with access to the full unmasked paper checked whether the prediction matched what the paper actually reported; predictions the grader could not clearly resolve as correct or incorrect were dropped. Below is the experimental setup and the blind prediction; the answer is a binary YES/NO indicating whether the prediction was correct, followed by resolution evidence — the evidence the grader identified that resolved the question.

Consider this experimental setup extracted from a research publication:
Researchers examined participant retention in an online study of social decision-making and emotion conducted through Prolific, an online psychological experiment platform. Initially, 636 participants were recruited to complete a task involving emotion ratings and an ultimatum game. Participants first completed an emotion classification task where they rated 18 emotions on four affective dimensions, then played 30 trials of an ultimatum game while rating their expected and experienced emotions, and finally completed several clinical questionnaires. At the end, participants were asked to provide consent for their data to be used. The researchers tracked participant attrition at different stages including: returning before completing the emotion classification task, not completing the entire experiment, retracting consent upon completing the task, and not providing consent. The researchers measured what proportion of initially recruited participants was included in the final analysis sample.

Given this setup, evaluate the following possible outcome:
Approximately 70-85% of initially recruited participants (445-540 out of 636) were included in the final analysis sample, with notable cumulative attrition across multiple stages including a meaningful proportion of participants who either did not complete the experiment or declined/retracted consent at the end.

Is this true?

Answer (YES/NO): YES